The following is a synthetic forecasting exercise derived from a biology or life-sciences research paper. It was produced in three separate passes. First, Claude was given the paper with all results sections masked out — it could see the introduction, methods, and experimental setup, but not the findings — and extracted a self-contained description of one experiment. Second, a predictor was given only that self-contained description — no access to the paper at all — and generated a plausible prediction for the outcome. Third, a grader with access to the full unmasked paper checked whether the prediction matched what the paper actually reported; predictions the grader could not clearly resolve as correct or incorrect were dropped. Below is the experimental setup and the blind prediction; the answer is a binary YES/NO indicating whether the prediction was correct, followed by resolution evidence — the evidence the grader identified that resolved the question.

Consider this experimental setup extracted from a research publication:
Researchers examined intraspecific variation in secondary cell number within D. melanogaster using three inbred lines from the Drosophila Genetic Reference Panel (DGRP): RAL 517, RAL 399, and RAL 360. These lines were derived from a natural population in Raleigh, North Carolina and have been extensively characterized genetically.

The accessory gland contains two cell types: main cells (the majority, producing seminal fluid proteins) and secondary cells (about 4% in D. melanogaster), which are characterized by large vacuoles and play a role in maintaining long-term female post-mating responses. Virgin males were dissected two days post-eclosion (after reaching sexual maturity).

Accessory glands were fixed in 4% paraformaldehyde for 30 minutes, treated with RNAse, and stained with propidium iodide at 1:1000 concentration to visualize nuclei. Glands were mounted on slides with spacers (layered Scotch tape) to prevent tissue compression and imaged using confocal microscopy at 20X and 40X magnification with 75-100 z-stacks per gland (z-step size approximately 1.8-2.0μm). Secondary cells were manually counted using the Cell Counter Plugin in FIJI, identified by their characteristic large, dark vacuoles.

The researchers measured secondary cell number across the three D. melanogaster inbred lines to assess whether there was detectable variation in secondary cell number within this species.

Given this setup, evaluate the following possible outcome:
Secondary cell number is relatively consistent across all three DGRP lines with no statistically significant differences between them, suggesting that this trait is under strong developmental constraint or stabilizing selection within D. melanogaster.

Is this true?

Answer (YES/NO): YES